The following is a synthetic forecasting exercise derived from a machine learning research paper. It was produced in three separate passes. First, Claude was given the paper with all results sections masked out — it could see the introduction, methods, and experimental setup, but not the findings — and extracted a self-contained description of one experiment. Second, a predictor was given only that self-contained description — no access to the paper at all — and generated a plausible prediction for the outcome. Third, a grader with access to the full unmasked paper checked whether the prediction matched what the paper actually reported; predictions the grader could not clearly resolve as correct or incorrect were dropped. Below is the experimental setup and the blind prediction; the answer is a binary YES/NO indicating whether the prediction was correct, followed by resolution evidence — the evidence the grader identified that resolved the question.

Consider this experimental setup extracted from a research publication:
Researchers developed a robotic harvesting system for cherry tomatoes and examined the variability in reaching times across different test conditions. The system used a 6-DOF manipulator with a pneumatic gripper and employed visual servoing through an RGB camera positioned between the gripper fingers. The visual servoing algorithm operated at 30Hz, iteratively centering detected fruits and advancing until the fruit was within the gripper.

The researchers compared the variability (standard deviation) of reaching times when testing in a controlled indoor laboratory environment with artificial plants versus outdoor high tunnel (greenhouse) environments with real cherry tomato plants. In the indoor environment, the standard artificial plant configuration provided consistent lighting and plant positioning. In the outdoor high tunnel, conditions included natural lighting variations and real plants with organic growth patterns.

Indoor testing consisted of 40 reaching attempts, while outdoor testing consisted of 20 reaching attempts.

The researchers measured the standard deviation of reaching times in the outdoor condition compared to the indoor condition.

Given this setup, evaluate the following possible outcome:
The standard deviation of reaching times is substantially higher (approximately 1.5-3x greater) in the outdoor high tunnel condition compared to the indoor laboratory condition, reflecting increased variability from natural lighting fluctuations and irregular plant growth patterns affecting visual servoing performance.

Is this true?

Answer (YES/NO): YES